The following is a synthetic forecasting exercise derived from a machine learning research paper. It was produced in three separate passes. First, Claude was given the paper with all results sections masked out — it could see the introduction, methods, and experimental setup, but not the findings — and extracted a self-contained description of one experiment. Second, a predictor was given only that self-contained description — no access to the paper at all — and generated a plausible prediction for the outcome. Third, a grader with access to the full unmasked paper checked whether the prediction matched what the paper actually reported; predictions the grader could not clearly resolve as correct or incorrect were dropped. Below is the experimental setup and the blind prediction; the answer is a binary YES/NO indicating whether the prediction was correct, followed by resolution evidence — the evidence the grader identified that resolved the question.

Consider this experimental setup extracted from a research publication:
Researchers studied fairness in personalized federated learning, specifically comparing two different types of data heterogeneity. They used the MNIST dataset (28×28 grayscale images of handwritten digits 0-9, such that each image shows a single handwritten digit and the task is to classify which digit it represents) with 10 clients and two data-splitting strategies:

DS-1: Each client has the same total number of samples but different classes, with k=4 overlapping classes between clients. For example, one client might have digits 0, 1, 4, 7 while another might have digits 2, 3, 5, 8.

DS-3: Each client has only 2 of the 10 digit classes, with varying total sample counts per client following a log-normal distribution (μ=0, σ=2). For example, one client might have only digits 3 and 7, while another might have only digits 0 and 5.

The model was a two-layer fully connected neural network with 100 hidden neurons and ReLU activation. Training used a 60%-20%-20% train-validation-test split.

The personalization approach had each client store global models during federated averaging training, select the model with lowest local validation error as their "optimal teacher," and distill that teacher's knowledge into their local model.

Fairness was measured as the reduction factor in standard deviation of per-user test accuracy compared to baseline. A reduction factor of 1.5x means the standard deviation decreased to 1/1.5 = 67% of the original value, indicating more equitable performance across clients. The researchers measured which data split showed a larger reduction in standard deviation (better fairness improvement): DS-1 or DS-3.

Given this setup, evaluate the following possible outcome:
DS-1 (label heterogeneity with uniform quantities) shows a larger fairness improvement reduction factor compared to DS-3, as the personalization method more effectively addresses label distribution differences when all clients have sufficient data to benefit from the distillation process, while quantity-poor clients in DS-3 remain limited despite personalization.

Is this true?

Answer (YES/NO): NO